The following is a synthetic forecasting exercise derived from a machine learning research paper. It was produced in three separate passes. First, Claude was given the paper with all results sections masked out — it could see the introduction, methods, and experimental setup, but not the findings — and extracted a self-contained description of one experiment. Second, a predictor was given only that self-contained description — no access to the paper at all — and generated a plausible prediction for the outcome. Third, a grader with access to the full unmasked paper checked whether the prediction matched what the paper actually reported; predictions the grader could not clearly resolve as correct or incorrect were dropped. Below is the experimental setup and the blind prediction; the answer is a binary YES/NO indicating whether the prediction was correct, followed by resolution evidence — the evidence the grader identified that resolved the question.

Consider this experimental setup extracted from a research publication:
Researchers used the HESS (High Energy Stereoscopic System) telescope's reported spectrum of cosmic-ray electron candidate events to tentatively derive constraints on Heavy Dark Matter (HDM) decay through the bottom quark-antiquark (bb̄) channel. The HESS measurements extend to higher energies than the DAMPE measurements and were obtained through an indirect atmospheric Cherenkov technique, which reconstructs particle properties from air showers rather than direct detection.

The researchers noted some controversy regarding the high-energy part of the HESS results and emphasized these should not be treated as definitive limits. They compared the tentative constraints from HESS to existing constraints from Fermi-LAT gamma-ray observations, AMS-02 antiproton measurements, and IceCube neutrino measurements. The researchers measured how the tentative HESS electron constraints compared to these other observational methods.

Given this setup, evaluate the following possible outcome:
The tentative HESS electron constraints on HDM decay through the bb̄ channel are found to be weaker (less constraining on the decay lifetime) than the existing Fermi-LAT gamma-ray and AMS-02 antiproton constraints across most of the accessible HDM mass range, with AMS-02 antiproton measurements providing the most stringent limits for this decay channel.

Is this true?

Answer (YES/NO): NO